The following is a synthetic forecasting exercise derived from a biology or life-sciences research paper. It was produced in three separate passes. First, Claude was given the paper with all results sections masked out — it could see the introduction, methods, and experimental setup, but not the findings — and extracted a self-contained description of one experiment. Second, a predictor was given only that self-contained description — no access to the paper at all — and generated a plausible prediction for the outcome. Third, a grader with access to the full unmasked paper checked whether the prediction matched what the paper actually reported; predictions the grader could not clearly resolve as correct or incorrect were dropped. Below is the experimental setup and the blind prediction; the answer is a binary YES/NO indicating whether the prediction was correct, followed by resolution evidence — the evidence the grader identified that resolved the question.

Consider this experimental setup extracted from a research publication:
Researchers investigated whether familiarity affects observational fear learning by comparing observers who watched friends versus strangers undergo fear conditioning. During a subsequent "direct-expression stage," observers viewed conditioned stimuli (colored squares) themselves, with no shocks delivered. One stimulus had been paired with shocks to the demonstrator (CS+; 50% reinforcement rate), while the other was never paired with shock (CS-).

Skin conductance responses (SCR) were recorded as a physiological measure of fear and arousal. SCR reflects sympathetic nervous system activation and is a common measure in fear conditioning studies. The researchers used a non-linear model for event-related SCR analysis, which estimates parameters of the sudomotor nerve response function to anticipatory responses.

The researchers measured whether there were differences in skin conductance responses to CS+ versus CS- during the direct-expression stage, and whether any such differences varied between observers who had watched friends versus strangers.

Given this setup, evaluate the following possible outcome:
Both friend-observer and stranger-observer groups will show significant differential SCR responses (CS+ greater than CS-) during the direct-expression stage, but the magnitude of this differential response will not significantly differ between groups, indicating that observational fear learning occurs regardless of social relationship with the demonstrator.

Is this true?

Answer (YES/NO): YES